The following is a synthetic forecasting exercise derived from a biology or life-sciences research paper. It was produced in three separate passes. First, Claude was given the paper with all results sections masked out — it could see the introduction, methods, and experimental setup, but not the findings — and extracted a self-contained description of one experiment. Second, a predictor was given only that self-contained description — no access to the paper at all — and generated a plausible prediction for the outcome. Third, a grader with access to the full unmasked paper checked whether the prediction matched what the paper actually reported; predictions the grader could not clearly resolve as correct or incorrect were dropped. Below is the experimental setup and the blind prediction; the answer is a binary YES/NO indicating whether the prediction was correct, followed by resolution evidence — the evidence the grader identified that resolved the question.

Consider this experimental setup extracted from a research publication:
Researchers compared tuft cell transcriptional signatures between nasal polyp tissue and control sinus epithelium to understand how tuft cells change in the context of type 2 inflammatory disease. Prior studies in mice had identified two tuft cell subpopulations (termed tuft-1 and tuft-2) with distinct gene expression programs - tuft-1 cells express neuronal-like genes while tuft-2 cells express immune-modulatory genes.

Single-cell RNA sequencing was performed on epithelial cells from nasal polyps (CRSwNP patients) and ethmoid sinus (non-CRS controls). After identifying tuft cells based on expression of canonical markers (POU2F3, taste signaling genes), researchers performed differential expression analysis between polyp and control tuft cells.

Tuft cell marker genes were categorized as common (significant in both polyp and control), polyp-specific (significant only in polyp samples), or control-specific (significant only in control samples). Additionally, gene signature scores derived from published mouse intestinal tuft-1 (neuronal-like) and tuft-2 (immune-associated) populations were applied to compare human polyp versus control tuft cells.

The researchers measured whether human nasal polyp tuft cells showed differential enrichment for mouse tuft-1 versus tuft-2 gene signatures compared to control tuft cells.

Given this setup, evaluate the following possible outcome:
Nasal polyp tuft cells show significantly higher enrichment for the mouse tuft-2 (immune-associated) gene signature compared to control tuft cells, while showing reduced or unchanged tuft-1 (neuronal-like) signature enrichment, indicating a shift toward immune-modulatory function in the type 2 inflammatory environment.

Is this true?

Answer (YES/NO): NO